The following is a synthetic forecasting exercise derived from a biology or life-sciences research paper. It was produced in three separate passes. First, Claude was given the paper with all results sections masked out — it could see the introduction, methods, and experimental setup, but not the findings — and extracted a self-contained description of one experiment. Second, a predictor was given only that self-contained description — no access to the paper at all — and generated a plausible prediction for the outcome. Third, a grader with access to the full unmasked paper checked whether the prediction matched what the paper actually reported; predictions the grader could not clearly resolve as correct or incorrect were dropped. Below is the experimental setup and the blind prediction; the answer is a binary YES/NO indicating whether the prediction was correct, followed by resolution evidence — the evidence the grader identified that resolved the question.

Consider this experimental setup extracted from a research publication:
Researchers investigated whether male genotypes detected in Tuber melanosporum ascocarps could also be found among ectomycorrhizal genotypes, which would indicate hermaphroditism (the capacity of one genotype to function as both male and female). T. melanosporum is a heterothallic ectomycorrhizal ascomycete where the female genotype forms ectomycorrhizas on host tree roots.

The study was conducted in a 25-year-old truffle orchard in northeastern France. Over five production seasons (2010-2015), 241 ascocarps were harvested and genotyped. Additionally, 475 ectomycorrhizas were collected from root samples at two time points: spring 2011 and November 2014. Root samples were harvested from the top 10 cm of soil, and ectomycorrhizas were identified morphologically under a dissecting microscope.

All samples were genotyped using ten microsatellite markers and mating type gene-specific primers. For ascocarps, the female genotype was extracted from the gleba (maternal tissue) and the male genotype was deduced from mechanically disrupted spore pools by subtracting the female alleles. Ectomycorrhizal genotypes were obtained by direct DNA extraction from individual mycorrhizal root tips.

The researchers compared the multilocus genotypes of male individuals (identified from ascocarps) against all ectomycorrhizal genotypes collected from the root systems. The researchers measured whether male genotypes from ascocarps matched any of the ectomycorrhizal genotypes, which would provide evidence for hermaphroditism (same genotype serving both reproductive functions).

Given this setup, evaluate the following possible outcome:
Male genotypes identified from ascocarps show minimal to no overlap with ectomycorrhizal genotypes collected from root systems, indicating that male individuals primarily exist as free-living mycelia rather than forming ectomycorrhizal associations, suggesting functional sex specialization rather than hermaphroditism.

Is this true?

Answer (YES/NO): YES